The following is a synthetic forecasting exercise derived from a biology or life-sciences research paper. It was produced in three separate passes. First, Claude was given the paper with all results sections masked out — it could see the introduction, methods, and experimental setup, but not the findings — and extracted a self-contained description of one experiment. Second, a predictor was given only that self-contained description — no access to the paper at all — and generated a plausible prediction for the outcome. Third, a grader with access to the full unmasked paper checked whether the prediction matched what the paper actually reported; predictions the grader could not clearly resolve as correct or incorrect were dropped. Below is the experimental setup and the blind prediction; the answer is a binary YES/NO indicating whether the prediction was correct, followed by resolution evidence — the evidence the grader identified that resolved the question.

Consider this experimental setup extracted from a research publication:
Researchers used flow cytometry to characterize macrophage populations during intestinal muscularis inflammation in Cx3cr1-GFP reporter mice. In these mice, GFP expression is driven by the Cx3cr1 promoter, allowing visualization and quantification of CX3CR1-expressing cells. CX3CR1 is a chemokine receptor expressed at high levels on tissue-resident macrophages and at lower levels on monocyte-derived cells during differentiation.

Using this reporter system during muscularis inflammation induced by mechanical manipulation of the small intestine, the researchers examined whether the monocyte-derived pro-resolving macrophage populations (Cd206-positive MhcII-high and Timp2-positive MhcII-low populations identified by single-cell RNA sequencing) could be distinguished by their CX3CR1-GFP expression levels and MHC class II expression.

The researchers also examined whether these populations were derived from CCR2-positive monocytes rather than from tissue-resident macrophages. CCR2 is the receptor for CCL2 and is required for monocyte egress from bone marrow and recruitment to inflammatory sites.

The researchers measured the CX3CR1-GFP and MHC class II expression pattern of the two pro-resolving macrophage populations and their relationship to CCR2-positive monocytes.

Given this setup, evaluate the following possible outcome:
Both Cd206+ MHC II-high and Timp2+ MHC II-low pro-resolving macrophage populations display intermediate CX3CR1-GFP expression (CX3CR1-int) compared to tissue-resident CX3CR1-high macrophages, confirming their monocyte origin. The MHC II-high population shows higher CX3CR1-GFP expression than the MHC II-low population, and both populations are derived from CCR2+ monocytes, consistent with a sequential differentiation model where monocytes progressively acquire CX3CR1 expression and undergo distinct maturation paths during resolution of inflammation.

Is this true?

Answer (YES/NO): NO